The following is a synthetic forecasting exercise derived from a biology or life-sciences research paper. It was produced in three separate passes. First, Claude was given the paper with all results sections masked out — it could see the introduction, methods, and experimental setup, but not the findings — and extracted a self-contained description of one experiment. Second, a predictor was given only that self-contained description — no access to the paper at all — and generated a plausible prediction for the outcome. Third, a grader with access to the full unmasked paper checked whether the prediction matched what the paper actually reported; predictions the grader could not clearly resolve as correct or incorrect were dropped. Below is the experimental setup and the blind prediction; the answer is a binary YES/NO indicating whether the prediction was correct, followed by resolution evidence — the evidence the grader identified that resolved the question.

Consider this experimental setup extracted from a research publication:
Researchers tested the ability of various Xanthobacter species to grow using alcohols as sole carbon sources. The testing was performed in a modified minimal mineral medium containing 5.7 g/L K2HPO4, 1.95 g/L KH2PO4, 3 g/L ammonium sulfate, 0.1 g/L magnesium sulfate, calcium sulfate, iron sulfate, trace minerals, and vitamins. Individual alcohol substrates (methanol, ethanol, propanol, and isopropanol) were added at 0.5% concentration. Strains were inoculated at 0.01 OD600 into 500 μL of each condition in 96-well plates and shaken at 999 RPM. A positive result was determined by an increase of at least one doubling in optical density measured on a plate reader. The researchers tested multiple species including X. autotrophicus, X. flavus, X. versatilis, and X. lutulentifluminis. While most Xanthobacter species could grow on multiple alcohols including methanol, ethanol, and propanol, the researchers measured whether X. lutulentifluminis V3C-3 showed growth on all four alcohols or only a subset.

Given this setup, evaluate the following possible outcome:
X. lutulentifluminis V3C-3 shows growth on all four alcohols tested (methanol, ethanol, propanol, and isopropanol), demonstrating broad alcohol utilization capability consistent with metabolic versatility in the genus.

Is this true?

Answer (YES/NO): NO